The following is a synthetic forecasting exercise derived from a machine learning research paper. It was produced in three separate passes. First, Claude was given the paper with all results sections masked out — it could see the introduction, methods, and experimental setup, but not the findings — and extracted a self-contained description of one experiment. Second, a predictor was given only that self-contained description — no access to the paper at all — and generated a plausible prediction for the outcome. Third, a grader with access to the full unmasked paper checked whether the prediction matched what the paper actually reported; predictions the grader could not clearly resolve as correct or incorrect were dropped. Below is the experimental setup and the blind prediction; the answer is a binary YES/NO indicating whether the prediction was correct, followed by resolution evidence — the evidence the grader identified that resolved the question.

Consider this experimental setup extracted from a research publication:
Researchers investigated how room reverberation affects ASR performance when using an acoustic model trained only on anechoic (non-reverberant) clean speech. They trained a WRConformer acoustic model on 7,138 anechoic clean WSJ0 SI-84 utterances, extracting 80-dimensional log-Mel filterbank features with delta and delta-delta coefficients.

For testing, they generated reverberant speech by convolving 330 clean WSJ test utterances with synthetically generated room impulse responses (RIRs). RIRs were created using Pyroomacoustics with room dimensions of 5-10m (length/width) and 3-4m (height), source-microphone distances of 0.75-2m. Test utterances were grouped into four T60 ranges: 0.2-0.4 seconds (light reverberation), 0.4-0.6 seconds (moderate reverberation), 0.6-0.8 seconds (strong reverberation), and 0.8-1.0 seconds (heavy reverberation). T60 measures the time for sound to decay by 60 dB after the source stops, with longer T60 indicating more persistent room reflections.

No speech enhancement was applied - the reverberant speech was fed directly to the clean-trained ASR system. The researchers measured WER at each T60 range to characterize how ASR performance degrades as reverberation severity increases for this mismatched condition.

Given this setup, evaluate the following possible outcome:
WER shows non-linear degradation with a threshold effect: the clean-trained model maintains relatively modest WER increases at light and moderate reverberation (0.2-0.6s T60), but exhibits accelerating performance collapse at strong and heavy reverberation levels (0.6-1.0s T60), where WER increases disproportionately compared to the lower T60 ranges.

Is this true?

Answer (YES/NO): NO